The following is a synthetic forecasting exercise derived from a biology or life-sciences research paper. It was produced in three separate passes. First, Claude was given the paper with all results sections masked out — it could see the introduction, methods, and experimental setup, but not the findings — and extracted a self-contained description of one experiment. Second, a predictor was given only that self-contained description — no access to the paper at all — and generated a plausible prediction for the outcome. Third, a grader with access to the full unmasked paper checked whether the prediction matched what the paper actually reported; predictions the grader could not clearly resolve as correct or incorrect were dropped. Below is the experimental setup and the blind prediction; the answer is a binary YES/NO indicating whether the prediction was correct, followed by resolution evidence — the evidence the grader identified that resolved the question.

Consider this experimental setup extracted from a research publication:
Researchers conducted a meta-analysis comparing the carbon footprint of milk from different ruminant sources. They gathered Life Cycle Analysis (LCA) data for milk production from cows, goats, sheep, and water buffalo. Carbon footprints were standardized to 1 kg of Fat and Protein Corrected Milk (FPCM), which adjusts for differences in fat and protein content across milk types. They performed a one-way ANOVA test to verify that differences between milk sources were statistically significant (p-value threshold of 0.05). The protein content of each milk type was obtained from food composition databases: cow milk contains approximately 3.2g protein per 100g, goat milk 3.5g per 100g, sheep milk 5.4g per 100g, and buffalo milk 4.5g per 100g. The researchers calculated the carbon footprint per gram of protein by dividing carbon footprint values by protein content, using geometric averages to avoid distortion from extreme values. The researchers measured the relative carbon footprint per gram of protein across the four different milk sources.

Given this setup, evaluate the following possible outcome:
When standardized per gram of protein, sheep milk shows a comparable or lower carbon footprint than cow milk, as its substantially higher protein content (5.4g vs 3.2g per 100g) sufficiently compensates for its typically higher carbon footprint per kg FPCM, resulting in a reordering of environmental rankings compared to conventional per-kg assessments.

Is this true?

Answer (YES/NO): NO